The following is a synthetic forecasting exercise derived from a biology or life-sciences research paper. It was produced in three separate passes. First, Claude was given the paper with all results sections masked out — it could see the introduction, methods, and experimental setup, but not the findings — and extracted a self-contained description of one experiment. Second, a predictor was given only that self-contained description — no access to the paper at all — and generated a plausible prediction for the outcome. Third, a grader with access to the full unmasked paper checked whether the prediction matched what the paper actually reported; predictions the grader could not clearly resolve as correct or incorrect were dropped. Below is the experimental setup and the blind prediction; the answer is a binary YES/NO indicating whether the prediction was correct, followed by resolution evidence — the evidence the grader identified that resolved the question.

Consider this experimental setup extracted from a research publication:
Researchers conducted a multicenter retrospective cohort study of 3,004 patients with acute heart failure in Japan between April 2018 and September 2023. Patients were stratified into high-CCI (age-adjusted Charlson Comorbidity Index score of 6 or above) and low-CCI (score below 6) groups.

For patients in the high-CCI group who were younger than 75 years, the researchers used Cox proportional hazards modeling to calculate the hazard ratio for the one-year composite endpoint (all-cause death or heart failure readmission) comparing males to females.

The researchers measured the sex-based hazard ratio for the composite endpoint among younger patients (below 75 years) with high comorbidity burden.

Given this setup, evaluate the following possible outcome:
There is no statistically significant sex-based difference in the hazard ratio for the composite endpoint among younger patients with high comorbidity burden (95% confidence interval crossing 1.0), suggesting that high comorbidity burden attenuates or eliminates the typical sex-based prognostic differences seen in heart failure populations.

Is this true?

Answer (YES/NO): YES